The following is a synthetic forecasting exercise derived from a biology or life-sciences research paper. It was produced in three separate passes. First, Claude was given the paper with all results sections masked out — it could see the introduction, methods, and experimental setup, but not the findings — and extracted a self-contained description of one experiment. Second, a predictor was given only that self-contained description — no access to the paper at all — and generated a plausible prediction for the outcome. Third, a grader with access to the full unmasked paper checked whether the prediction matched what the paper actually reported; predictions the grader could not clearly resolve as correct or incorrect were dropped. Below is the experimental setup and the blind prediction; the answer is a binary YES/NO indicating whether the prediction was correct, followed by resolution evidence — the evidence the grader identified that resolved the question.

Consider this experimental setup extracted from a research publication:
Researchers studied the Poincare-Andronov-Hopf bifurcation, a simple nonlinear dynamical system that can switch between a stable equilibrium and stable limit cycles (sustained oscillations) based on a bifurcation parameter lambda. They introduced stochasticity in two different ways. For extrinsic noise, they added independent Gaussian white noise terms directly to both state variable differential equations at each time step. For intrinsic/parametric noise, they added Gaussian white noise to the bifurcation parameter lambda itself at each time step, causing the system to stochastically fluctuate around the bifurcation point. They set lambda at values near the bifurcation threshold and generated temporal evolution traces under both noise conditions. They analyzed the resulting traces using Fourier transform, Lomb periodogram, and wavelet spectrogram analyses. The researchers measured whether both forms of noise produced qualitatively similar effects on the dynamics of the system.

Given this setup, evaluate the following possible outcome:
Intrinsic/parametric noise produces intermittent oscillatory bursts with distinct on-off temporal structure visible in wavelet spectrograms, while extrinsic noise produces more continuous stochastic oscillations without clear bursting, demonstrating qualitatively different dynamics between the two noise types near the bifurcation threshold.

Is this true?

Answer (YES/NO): NO